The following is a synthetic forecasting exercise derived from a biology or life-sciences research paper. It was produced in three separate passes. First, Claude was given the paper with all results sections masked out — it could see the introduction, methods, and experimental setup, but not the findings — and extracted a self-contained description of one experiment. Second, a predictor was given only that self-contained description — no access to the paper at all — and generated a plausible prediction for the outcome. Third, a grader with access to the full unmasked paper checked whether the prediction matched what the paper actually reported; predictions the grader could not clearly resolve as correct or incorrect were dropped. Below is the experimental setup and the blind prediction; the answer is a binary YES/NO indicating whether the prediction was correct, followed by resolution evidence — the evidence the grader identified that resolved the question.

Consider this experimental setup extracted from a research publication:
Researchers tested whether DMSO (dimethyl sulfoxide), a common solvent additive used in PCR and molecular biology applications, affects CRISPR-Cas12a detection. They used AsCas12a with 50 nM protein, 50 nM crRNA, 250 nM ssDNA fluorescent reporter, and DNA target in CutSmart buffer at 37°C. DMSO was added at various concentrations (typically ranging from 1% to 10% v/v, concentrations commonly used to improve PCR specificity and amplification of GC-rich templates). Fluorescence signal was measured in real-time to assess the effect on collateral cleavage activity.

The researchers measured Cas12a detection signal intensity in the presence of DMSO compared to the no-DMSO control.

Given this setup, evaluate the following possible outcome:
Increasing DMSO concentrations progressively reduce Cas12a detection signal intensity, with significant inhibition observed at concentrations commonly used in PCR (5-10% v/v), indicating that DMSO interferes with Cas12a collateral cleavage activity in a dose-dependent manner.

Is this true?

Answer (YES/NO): NO